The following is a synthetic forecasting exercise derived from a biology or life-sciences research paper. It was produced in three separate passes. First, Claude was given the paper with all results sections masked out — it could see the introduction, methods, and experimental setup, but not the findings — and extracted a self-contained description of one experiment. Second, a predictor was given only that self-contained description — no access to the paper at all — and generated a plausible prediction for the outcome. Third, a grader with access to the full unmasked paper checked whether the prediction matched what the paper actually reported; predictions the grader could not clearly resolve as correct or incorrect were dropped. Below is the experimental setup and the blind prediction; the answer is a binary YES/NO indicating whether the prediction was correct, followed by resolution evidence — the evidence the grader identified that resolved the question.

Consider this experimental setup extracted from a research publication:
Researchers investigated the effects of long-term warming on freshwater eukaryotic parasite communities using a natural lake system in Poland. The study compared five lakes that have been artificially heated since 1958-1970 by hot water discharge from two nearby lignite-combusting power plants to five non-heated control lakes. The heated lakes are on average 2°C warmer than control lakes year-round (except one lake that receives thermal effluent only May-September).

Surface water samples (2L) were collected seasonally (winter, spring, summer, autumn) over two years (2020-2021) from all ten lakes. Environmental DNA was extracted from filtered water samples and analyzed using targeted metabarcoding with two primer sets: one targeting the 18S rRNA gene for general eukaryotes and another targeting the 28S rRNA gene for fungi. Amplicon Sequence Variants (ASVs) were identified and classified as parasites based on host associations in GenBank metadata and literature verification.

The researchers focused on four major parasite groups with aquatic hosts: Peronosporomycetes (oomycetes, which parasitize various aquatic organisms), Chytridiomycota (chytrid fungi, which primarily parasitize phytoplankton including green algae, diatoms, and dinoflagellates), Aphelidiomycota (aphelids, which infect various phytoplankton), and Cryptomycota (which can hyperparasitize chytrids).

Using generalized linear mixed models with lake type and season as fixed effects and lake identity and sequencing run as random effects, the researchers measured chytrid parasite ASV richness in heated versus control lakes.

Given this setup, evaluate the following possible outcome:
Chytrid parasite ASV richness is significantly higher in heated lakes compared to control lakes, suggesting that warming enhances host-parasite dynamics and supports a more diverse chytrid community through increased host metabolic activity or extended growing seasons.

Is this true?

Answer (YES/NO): YES